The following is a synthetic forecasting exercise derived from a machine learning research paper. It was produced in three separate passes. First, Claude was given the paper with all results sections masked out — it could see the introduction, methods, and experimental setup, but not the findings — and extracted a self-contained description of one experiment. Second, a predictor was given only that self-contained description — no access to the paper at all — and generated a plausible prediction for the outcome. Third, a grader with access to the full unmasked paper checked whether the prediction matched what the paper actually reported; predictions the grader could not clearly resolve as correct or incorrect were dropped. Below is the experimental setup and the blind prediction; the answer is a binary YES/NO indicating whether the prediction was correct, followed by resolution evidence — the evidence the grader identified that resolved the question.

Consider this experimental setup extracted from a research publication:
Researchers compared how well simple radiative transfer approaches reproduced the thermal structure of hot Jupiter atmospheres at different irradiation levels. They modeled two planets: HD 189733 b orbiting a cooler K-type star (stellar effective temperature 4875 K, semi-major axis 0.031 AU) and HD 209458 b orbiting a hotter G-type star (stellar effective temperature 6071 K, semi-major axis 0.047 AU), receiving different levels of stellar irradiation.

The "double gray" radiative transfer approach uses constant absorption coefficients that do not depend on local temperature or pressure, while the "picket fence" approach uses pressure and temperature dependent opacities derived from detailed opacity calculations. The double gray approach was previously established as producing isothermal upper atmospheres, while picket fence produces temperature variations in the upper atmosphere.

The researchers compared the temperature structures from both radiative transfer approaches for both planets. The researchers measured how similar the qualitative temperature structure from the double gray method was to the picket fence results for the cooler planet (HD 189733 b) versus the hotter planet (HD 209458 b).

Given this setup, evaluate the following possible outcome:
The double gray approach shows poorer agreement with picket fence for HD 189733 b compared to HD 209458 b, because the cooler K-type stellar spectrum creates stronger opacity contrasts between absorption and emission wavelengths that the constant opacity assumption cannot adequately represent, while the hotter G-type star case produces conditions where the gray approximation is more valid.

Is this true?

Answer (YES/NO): NO